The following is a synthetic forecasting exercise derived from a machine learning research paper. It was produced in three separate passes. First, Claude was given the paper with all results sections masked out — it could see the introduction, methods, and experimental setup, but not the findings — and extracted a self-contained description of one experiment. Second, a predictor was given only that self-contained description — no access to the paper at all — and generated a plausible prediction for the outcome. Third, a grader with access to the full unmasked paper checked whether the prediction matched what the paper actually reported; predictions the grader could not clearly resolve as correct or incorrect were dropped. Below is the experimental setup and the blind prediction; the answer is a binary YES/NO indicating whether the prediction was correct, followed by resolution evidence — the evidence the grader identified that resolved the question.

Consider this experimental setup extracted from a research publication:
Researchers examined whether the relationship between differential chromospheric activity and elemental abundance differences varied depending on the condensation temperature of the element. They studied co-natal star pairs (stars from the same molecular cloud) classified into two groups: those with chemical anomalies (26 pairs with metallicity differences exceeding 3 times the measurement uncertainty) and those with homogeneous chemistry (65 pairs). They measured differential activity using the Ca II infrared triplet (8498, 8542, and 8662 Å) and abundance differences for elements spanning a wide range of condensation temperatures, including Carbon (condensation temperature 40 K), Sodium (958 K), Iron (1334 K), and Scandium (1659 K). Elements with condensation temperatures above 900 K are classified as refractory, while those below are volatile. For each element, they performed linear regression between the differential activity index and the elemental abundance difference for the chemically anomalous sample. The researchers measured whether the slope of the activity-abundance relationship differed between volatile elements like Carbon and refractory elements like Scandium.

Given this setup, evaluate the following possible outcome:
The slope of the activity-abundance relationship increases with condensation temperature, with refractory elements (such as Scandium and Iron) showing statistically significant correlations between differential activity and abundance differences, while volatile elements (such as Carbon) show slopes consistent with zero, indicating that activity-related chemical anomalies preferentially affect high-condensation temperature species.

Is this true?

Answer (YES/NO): NO